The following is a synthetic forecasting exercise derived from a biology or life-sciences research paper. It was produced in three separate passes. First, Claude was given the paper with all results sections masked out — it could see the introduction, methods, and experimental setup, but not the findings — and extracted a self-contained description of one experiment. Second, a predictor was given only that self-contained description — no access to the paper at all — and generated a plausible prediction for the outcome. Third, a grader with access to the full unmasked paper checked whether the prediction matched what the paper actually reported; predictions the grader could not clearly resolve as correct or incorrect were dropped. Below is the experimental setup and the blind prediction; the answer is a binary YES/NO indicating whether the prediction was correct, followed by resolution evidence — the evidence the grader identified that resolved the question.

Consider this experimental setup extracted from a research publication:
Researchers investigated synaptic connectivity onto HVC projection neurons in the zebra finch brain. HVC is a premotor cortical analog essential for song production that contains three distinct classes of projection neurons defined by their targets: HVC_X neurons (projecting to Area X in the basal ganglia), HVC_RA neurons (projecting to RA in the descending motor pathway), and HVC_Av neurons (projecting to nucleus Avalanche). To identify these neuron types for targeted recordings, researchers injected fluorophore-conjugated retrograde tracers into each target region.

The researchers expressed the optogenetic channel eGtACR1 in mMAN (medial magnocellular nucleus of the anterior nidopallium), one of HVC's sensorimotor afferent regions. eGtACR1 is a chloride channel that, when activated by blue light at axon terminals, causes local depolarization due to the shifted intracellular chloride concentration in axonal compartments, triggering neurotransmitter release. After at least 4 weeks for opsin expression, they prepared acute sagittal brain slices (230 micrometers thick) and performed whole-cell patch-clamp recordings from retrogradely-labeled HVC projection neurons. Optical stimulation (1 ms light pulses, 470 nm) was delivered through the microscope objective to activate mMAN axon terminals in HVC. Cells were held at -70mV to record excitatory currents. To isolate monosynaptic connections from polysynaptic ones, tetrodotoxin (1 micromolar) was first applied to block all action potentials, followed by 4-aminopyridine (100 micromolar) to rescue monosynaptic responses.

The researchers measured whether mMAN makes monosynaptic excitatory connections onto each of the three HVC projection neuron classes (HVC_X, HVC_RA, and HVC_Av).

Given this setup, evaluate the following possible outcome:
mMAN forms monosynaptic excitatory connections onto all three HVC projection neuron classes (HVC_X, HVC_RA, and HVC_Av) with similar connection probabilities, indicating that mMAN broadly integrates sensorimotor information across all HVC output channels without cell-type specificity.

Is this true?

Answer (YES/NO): NO